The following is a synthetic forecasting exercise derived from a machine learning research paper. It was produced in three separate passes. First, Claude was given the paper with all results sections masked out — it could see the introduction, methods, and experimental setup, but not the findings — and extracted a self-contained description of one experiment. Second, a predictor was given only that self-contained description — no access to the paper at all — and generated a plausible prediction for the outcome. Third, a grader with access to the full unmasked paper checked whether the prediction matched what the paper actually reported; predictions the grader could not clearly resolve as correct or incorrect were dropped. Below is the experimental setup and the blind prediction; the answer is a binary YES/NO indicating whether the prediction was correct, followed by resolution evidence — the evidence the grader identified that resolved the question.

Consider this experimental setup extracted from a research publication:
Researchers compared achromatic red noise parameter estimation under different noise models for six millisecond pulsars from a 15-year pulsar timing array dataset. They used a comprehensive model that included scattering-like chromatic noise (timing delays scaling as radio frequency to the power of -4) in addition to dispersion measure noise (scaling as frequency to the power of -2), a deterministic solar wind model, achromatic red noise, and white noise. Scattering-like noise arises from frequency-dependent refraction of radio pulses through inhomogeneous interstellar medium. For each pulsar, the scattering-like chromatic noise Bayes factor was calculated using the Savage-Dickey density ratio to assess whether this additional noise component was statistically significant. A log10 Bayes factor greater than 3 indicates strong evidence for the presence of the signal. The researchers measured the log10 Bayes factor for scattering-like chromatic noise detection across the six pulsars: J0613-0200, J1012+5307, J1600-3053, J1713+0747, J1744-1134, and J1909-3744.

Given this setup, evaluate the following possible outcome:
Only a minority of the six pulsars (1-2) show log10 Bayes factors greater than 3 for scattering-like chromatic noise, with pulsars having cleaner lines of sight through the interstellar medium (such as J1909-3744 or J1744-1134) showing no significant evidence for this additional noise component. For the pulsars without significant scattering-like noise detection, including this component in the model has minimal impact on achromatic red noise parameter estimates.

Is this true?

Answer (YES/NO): NO